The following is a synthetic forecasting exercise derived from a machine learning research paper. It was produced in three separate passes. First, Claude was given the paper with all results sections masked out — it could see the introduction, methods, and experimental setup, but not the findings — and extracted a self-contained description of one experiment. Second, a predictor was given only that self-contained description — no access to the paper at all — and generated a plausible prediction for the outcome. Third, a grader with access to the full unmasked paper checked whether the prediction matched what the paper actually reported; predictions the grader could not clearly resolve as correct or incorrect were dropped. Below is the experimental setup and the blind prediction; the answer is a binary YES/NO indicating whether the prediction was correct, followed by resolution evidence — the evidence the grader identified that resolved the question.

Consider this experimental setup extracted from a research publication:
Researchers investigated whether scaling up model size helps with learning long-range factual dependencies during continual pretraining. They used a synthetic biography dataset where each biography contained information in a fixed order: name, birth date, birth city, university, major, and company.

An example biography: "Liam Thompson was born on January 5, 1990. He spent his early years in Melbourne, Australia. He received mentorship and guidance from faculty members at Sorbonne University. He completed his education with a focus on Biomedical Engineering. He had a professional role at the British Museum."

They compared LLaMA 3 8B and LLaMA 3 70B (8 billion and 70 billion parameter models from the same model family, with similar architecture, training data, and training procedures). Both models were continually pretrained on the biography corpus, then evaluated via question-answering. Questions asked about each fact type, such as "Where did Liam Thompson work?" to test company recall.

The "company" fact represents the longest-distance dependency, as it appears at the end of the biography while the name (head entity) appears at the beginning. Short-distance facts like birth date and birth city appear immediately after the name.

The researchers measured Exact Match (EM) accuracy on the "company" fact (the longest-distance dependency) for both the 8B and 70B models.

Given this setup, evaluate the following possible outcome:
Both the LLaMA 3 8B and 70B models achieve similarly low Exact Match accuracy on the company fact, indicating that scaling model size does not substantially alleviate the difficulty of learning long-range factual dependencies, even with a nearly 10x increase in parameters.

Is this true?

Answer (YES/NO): NO